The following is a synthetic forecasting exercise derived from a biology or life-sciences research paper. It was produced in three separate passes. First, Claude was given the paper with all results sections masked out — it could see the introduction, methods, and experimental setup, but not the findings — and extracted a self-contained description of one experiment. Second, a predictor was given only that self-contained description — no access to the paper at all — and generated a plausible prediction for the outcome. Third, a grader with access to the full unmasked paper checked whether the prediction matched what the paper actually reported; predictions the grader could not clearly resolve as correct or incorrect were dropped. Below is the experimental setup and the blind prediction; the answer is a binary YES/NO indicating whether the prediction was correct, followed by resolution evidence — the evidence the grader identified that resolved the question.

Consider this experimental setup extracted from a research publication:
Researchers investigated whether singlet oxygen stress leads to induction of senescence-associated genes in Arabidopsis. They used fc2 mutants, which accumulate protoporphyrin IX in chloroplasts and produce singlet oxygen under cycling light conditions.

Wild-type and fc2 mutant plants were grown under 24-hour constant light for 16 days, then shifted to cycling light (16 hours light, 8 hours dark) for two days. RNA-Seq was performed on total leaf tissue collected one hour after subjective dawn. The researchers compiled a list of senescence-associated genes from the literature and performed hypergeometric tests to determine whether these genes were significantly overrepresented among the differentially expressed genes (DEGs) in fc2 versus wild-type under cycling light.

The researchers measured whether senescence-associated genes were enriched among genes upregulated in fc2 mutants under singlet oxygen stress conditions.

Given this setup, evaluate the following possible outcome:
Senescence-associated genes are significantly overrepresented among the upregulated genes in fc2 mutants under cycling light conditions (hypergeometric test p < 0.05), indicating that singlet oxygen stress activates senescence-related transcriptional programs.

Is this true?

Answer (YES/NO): YES